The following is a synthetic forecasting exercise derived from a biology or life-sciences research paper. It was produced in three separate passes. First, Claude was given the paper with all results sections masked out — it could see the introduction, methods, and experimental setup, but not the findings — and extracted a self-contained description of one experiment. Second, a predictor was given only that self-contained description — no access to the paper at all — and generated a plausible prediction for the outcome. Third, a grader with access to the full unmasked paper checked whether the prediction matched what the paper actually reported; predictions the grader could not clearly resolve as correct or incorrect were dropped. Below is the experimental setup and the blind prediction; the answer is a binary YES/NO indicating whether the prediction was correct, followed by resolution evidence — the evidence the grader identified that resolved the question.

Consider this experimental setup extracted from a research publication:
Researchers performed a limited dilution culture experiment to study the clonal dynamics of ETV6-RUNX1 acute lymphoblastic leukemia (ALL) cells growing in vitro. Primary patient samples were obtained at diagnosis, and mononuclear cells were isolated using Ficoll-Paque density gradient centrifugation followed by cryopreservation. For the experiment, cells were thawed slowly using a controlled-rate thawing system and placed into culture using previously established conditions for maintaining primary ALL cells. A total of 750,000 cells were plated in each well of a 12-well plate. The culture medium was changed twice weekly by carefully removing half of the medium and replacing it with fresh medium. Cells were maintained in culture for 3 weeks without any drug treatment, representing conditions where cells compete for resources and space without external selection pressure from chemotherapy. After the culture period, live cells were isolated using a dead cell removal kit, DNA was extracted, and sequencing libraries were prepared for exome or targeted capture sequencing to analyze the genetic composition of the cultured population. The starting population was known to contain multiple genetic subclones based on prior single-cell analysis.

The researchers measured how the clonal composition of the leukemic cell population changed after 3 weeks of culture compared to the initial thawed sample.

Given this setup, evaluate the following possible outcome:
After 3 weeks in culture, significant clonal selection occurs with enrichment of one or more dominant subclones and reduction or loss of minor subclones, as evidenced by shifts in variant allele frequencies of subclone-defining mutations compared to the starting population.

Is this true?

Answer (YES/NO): YES